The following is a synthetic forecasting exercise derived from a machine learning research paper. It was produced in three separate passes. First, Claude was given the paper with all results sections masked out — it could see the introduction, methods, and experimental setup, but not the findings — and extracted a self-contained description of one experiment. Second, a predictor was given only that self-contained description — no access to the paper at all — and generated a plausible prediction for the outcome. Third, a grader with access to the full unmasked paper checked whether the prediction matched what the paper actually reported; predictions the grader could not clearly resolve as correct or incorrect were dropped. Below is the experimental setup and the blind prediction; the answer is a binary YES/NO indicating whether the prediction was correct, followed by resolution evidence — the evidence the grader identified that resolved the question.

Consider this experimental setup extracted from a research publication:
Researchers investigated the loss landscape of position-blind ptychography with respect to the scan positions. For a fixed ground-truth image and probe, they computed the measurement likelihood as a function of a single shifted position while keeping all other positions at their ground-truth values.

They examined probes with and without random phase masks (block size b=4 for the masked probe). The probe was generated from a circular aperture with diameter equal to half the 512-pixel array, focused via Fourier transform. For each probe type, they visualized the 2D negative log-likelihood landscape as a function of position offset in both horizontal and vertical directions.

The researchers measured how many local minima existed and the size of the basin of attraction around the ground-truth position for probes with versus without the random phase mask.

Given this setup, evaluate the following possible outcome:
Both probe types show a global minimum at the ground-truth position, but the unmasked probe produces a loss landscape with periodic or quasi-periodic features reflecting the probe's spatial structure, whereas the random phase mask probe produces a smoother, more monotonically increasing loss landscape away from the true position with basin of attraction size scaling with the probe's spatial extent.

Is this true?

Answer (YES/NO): NO